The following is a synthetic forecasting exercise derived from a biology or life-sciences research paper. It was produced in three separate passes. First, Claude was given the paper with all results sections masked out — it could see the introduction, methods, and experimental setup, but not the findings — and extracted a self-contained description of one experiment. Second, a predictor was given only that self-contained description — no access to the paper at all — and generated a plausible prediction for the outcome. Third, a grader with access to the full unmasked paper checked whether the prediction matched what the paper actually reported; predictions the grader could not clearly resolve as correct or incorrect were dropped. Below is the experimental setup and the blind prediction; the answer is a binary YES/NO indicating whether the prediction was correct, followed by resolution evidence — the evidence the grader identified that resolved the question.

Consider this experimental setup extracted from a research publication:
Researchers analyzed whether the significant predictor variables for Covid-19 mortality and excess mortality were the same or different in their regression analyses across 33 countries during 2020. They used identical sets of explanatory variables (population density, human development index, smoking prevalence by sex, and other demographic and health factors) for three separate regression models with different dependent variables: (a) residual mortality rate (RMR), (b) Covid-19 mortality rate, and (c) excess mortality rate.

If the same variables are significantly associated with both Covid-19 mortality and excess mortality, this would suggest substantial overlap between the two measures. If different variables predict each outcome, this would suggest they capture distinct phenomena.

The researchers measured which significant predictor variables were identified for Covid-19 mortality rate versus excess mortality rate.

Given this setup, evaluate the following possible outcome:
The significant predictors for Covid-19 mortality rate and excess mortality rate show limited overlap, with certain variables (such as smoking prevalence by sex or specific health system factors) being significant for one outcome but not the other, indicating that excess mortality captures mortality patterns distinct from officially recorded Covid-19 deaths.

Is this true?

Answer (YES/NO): NO